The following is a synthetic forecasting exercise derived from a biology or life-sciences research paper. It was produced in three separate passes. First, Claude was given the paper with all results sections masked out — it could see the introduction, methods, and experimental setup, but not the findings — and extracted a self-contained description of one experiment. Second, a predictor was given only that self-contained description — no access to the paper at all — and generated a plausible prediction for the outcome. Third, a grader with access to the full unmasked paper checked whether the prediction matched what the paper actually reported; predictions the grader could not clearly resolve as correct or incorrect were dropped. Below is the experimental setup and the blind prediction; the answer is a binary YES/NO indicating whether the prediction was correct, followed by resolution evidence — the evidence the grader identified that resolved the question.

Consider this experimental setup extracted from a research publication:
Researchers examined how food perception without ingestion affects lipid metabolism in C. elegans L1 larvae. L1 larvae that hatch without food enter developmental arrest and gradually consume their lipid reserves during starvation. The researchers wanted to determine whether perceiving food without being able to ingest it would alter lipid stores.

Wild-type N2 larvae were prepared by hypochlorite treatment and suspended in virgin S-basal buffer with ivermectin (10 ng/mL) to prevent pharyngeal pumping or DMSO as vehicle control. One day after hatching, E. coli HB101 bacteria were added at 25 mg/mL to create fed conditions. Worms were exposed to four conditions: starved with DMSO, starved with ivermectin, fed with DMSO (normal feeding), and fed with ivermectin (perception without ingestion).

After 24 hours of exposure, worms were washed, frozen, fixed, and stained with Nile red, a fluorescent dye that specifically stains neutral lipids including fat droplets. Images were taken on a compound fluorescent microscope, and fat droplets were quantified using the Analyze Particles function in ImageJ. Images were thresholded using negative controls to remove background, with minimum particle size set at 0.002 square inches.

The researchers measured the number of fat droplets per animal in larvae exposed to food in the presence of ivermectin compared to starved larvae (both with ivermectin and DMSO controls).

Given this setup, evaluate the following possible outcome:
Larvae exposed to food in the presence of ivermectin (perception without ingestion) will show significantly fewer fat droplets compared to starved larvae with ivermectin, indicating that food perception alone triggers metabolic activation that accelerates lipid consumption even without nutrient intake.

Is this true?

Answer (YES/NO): NO